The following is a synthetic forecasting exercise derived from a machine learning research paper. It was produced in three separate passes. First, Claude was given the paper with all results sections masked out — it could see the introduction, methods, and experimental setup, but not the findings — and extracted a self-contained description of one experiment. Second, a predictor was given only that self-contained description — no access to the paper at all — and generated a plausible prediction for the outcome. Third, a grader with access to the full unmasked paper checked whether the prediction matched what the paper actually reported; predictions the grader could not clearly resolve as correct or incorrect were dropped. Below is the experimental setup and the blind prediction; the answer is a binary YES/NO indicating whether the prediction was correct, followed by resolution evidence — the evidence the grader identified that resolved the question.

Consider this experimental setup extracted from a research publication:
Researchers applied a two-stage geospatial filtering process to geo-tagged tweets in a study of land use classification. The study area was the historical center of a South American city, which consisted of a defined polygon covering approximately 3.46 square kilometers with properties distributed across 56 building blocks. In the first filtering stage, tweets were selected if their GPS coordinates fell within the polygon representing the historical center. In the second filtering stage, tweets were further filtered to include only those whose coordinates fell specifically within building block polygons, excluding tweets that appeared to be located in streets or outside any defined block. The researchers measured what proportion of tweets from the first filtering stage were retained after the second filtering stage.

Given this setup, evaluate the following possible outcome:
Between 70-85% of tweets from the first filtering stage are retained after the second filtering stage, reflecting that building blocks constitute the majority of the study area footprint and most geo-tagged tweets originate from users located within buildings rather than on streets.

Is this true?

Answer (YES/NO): NO